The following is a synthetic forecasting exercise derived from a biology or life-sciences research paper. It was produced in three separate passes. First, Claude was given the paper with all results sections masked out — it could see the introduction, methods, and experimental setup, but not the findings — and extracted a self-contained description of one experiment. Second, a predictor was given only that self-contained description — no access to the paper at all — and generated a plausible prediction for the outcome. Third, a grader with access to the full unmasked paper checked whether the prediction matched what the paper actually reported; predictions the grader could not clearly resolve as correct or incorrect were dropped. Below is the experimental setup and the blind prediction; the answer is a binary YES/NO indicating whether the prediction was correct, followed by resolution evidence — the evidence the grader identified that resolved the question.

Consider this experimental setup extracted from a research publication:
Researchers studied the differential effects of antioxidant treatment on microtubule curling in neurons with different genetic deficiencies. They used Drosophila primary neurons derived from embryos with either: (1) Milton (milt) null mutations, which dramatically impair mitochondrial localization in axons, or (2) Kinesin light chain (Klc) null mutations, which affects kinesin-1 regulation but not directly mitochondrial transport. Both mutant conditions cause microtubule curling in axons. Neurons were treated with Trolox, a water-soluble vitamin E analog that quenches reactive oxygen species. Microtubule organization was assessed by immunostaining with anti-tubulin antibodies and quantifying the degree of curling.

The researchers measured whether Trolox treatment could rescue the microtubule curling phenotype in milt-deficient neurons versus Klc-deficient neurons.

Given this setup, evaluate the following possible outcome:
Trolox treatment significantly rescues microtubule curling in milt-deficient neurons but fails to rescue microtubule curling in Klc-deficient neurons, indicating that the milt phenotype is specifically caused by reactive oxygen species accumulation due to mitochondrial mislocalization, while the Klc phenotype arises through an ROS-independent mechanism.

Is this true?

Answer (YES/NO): YES